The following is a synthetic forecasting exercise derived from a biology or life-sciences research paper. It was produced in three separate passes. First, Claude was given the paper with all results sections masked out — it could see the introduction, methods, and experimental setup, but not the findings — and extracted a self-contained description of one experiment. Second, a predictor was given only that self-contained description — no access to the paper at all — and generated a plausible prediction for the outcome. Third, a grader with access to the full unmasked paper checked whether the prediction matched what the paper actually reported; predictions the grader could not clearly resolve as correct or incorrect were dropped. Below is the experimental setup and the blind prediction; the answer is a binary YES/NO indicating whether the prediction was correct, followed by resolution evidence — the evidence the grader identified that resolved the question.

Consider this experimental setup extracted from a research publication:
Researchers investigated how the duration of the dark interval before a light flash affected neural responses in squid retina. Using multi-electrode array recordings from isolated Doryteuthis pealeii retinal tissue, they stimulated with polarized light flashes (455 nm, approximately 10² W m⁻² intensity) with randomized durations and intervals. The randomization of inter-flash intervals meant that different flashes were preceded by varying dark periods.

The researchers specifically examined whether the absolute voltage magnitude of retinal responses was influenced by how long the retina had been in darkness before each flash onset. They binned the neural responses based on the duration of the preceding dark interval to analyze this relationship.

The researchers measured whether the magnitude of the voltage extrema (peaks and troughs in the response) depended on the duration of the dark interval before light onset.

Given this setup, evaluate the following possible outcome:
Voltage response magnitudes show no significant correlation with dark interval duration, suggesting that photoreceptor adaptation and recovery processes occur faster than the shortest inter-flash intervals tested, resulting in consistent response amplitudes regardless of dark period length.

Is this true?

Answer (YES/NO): NO